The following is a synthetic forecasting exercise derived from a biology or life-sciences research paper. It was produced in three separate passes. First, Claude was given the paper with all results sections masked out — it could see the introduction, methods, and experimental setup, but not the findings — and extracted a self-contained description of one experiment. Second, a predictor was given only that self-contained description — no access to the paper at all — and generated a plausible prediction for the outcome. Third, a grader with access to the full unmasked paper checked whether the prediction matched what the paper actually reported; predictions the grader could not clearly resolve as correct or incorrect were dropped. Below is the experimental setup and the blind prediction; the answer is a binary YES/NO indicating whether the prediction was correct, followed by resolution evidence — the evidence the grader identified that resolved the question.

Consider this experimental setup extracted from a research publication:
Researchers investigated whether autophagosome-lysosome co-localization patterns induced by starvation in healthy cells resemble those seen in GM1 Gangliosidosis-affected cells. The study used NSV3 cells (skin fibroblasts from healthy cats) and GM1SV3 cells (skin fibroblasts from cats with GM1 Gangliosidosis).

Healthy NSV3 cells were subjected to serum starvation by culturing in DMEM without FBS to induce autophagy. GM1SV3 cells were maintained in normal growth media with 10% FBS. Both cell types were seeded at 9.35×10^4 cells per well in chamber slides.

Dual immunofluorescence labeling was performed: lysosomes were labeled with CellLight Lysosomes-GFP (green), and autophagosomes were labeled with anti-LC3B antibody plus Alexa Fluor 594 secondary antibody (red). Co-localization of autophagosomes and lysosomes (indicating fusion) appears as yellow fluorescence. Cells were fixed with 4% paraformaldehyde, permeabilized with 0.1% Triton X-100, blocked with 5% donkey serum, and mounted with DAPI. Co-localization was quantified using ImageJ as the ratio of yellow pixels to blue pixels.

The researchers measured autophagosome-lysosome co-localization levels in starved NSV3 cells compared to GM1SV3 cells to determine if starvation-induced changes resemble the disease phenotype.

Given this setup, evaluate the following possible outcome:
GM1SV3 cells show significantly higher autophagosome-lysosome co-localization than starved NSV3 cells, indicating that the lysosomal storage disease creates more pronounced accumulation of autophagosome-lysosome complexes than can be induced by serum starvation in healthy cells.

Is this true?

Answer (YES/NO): NO